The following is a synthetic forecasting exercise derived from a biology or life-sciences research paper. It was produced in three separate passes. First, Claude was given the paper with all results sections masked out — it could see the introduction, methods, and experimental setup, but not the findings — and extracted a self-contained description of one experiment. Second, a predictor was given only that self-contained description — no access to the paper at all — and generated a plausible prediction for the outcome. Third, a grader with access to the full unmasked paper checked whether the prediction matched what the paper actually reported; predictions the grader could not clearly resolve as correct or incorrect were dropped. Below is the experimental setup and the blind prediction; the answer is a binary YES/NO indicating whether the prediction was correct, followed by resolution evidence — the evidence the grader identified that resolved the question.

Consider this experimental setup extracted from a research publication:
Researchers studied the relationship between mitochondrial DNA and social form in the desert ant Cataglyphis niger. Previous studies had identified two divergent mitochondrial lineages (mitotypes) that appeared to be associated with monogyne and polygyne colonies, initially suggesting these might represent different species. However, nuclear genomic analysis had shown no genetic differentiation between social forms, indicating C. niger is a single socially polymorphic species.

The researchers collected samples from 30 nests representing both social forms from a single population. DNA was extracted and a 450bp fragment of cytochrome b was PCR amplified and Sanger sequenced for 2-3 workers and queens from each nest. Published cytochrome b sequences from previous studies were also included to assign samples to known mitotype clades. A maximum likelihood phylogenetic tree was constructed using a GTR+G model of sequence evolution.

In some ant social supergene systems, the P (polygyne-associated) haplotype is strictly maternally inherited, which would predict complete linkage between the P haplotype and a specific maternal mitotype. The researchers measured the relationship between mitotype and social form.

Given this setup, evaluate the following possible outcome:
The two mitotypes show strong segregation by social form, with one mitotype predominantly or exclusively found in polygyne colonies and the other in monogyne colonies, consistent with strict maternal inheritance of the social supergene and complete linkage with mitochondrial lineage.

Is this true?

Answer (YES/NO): YES